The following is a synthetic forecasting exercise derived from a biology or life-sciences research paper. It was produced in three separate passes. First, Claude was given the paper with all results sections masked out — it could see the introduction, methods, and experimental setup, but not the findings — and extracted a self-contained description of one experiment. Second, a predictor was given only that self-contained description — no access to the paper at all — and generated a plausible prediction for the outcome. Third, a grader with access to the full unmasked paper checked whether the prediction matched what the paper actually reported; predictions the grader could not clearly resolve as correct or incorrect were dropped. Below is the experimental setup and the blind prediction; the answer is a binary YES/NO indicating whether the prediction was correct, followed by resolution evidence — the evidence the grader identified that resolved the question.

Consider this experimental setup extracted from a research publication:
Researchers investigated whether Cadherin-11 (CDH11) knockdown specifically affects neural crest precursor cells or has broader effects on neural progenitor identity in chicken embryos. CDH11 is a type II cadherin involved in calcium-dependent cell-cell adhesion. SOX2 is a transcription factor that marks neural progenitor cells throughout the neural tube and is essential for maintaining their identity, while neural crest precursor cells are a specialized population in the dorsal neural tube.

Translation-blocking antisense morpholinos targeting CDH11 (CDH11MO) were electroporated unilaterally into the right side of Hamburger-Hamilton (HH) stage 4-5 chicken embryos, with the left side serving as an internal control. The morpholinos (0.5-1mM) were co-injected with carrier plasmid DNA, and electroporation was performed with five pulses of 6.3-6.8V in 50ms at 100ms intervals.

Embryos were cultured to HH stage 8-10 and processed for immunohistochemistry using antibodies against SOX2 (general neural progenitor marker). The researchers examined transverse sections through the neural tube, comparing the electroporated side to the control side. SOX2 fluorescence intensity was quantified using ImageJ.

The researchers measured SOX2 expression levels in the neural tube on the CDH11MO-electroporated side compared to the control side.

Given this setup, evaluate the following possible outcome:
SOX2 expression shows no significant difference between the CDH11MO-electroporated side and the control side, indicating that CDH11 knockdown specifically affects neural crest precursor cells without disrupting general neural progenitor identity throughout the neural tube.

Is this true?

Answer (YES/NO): YES